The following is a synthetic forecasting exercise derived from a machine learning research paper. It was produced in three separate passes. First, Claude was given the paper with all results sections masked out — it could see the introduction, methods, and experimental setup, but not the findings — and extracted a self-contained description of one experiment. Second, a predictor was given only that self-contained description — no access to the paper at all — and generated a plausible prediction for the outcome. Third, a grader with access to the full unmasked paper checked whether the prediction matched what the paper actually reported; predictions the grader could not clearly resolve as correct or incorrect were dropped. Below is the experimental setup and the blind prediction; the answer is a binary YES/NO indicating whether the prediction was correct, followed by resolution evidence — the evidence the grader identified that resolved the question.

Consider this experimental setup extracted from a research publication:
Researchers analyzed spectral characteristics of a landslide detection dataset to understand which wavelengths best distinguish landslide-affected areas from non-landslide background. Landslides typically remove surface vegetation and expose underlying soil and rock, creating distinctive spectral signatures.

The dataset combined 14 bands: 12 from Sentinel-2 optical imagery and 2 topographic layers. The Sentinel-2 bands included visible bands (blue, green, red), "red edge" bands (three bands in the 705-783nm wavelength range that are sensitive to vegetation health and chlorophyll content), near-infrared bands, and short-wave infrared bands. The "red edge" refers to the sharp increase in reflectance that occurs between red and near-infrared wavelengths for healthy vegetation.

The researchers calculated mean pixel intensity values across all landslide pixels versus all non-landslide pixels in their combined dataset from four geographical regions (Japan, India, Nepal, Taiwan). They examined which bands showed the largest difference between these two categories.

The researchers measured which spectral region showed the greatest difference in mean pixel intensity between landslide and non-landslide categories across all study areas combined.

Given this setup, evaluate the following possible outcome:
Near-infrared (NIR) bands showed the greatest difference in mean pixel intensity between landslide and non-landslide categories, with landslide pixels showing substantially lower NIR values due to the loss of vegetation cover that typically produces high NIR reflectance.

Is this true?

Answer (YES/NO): NO